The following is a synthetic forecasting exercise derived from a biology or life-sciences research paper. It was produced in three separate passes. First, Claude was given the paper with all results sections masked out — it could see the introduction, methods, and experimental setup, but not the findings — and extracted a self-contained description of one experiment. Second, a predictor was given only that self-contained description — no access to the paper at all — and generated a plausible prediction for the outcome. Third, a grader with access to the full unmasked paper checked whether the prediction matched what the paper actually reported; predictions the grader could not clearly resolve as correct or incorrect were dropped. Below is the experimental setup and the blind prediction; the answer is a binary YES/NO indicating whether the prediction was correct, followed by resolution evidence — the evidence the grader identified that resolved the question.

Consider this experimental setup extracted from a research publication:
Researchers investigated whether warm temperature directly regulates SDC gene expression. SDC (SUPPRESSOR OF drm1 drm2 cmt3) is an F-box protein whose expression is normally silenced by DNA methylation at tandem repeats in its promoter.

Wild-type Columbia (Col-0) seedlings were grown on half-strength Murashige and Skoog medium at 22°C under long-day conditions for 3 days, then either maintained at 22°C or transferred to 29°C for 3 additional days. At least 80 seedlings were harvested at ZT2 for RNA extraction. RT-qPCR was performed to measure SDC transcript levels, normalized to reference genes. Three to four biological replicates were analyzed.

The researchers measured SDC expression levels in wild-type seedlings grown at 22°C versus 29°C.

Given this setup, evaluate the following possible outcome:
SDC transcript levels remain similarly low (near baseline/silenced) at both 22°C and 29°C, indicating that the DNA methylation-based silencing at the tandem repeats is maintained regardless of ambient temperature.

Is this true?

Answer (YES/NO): YES